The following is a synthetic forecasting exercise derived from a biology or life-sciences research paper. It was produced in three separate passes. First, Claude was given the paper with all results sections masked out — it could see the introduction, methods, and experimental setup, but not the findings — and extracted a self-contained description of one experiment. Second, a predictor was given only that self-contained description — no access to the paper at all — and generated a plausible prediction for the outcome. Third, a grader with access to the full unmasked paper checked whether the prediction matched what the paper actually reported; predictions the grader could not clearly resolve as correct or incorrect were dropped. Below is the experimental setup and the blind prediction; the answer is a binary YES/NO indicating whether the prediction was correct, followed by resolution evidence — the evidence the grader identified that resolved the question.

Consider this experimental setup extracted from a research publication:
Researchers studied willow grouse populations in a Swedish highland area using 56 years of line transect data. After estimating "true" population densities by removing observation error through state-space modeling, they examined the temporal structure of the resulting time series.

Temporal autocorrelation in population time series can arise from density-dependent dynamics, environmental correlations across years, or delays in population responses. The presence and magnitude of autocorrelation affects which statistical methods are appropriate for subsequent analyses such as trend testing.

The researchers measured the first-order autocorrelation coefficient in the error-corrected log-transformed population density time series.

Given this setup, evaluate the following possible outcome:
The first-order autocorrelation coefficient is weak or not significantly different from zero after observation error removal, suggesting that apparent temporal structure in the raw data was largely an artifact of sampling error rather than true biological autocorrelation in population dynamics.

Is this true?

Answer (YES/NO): NO